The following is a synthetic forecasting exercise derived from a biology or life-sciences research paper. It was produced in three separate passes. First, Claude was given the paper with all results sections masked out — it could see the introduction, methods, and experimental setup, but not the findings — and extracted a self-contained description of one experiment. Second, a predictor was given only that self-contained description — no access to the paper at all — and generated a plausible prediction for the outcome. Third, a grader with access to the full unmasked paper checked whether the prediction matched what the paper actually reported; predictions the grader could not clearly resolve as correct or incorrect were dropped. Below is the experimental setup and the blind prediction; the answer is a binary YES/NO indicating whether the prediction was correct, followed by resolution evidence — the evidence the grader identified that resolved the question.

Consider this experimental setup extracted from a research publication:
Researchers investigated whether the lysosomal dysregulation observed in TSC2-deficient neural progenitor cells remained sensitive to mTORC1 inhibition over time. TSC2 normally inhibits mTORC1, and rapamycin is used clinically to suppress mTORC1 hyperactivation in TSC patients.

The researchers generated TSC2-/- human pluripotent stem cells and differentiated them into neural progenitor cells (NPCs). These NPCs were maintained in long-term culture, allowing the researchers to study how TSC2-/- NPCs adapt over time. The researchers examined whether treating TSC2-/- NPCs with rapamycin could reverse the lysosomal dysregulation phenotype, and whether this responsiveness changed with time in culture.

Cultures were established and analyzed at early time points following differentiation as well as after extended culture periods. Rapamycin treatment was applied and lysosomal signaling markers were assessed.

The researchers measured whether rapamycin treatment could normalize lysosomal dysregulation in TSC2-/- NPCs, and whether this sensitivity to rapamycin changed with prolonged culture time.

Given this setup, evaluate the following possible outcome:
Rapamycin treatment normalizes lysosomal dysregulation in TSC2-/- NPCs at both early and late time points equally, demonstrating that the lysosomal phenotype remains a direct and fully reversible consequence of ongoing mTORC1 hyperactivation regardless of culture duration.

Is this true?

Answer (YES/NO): NO